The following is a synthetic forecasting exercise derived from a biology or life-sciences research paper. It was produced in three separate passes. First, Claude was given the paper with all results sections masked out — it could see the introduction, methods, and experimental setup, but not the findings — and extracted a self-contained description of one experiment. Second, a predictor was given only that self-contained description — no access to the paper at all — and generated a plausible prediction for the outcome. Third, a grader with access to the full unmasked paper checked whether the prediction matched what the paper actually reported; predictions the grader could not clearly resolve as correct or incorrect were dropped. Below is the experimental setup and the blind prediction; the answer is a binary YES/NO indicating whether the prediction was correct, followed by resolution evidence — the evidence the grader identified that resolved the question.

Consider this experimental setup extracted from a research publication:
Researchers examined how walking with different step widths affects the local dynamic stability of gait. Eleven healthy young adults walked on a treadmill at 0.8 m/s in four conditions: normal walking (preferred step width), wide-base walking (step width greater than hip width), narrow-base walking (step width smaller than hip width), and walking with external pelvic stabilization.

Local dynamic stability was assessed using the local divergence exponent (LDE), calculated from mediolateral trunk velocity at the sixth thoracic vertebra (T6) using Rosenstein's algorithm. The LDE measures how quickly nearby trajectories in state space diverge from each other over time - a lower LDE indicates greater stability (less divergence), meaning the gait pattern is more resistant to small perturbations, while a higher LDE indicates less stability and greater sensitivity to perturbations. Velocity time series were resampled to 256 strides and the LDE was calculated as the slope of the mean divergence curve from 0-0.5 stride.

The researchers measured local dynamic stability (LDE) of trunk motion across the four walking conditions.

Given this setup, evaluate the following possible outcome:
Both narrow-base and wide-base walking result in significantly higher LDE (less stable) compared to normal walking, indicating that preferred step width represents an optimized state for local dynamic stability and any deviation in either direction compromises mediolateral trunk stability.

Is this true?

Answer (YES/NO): NO